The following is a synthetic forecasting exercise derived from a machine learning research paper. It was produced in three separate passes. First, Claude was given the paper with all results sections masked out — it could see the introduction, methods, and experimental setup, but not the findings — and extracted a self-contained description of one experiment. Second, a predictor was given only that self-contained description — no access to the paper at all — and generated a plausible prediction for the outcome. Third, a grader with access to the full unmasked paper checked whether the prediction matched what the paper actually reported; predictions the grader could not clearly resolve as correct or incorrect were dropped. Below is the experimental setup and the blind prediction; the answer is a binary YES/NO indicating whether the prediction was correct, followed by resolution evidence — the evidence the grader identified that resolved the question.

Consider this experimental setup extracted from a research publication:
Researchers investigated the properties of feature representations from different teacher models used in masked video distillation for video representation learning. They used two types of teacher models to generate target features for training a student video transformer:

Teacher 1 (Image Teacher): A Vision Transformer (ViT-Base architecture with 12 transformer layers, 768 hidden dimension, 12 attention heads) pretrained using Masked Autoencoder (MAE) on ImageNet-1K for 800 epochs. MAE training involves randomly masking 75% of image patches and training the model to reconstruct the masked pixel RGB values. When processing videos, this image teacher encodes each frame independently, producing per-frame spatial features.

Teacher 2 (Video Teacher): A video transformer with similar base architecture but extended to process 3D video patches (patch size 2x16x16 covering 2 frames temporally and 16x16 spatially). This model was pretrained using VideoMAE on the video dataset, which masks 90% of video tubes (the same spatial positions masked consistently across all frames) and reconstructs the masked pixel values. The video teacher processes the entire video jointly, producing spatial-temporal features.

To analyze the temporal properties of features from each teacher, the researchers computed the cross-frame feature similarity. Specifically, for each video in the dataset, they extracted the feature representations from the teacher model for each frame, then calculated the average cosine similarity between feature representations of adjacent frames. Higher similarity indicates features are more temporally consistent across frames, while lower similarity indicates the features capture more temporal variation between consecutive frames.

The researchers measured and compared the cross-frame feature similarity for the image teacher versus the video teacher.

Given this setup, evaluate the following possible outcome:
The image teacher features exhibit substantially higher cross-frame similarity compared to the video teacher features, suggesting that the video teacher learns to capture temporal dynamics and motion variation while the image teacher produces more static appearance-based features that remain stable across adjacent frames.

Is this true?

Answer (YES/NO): YES